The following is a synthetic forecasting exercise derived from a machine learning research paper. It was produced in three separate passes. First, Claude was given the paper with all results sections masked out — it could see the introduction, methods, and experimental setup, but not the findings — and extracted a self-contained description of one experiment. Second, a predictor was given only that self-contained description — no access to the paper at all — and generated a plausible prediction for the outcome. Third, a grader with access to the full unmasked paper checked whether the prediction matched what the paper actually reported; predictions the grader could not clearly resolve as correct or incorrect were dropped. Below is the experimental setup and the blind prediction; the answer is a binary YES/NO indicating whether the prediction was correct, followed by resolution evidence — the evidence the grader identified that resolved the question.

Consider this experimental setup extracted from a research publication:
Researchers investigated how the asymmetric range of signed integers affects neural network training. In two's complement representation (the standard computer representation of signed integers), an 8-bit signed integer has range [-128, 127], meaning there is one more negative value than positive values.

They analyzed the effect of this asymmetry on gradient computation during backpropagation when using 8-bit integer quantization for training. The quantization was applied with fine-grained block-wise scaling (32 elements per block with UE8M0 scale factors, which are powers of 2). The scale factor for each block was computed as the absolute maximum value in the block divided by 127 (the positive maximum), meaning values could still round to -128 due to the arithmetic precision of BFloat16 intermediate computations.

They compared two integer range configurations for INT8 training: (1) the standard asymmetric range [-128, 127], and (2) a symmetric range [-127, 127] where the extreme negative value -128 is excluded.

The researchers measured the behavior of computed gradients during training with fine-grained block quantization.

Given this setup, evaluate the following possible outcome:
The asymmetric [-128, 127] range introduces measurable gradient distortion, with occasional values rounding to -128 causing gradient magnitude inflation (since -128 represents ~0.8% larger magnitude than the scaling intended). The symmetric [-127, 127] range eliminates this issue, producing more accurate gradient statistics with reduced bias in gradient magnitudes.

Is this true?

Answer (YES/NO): NO